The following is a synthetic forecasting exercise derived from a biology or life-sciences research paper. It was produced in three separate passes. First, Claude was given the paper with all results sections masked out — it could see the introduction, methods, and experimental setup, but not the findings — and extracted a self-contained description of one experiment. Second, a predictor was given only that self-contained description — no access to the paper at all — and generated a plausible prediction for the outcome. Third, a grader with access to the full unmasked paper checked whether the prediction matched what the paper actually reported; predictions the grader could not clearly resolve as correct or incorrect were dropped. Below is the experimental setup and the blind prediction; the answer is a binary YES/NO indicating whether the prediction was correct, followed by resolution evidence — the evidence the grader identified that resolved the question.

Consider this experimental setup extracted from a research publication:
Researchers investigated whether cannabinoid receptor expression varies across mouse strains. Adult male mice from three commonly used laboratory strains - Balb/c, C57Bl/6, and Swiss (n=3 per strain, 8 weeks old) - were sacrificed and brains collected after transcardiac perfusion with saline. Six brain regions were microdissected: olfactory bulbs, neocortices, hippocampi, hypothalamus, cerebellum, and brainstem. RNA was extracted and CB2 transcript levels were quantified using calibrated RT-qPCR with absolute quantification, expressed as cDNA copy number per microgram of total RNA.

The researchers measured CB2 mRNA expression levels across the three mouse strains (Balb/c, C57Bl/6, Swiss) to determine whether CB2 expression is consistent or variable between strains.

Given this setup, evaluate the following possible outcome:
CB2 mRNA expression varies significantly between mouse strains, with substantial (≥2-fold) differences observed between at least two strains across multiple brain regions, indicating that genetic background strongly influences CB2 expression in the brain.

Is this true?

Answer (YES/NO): NO